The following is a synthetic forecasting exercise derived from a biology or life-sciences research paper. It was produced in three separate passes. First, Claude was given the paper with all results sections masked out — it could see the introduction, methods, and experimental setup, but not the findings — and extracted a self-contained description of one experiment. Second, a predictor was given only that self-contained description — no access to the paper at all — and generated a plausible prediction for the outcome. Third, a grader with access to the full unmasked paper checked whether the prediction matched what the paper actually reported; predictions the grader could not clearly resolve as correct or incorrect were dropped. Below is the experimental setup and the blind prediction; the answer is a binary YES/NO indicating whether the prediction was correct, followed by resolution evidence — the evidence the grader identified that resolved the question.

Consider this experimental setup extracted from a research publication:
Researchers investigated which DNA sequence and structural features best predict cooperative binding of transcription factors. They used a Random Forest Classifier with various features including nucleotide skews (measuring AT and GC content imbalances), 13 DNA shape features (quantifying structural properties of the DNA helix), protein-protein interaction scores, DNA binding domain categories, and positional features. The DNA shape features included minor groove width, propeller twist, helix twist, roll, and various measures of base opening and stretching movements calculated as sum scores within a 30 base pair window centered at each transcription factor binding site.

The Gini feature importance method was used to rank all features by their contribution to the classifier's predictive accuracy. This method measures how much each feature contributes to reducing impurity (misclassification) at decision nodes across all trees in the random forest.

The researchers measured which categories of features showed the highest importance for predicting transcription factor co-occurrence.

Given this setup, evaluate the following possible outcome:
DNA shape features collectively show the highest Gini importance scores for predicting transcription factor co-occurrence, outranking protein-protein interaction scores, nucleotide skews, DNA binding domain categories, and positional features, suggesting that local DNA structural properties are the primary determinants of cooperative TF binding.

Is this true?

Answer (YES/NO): NO